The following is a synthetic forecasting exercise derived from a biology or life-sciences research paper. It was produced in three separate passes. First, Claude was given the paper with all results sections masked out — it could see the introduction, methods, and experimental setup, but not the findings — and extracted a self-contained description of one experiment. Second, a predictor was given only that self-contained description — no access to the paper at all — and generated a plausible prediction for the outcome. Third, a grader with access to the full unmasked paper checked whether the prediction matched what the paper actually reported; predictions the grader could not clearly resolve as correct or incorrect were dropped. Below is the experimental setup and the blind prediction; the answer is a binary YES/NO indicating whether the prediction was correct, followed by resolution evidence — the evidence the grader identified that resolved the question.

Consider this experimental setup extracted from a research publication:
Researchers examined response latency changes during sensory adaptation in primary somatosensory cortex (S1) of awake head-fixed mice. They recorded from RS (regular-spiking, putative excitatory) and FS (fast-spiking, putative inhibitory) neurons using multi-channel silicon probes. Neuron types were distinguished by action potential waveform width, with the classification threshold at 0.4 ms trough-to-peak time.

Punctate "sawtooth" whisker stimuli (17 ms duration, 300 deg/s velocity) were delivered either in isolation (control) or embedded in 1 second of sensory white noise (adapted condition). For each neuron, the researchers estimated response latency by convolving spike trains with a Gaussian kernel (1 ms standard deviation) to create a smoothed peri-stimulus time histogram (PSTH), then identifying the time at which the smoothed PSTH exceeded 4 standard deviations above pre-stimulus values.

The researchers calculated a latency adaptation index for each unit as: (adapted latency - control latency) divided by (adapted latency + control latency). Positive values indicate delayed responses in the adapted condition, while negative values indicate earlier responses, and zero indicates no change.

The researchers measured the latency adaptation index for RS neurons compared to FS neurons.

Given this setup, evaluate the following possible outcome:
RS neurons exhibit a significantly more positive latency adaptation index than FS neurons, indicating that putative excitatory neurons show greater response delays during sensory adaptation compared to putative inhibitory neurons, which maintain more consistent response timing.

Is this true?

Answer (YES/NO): YES